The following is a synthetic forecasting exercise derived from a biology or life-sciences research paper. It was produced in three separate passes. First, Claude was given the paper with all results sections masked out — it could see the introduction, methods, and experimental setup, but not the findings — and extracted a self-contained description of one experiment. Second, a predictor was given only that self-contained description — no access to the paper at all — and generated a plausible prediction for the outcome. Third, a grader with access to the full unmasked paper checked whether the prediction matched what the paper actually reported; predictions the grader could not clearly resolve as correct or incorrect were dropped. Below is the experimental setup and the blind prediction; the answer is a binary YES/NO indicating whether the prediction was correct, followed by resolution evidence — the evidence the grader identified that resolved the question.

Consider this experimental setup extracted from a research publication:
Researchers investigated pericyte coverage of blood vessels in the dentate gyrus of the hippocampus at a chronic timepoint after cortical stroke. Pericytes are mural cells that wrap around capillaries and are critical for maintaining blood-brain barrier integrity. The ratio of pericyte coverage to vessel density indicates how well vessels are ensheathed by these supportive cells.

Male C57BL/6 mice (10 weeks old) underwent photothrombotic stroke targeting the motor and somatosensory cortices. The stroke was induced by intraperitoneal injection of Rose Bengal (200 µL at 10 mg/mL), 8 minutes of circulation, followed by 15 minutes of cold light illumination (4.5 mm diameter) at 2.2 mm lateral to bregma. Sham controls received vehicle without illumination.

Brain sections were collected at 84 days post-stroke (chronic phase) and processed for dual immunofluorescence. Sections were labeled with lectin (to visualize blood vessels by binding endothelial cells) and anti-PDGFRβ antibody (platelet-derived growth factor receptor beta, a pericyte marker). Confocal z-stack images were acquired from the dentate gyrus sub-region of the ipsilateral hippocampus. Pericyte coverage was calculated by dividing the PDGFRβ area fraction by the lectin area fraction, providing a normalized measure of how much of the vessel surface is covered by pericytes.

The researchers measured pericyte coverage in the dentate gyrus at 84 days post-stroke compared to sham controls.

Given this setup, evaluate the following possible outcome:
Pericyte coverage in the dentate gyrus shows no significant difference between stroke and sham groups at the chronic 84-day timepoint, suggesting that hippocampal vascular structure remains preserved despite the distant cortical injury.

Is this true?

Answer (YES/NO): NO